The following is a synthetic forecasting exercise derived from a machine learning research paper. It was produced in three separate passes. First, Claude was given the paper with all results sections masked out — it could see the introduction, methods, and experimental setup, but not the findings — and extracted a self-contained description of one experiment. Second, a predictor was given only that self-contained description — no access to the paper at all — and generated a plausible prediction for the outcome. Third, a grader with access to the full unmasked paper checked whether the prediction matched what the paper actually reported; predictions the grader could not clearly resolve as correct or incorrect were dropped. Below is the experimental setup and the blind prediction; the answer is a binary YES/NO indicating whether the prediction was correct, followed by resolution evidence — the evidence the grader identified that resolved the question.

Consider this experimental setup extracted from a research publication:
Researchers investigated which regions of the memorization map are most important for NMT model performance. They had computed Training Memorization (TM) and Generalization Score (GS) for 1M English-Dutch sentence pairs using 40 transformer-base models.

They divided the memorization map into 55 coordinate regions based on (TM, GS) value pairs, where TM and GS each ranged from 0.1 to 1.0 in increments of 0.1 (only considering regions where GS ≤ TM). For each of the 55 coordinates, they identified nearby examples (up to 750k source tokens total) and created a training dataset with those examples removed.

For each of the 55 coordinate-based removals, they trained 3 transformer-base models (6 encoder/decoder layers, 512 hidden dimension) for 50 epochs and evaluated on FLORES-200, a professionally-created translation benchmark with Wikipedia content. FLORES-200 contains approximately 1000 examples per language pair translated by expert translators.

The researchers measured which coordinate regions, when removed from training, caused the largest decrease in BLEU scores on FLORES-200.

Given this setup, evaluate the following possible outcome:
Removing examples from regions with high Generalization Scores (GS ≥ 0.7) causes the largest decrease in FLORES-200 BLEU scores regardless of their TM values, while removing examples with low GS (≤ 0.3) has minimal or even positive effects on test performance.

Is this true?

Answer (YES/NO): NO